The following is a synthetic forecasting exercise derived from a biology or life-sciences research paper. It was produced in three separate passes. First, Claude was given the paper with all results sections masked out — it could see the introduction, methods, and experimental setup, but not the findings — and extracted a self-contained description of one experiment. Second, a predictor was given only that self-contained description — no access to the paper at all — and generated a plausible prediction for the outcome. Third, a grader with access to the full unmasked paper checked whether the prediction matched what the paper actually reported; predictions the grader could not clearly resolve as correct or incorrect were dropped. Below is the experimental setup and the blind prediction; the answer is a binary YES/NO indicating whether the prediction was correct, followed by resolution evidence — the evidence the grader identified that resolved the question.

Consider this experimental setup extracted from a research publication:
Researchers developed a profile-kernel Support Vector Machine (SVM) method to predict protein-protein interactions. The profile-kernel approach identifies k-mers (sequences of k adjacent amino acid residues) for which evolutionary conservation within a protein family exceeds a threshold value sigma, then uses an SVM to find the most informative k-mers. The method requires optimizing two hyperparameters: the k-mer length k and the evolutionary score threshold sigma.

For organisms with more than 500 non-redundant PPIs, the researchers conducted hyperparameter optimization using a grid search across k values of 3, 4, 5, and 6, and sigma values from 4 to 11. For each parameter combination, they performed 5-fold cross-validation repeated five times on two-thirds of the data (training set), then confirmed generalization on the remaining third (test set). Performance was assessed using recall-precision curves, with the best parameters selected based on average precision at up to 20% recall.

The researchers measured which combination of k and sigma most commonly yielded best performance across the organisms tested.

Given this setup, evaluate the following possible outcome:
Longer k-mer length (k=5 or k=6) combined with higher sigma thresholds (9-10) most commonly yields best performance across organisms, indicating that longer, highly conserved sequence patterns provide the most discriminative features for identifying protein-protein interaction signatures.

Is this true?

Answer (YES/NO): NO